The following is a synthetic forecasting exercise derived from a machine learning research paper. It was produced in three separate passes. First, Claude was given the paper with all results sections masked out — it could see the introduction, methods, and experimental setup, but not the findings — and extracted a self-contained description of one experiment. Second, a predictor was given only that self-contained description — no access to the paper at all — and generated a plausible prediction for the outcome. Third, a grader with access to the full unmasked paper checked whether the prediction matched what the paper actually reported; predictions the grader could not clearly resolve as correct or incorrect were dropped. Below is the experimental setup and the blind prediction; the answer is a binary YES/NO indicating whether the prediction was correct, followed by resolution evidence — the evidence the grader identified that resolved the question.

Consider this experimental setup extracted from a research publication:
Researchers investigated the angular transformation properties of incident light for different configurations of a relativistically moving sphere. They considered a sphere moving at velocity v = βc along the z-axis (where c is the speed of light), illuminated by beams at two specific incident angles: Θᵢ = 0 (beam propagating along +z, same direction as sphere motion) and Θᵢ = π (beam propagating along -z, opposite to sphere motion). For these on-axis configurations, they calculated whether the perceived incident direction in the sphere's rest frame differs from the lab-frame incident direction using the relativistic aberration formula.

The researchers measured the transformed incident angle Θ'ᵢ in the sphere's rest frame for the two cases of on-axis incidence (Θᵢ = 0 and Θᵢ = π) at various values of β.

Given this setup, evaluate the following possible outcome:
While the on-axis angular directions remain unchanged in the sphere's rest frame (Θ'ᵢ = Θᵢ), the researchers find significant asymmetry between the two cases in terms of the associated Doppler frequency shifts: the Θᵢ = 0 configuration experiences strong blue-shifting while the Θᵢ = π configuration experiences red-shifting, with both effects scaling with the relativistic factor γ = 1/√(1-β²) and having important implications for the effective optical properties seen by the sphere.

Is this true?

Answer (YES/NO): NO